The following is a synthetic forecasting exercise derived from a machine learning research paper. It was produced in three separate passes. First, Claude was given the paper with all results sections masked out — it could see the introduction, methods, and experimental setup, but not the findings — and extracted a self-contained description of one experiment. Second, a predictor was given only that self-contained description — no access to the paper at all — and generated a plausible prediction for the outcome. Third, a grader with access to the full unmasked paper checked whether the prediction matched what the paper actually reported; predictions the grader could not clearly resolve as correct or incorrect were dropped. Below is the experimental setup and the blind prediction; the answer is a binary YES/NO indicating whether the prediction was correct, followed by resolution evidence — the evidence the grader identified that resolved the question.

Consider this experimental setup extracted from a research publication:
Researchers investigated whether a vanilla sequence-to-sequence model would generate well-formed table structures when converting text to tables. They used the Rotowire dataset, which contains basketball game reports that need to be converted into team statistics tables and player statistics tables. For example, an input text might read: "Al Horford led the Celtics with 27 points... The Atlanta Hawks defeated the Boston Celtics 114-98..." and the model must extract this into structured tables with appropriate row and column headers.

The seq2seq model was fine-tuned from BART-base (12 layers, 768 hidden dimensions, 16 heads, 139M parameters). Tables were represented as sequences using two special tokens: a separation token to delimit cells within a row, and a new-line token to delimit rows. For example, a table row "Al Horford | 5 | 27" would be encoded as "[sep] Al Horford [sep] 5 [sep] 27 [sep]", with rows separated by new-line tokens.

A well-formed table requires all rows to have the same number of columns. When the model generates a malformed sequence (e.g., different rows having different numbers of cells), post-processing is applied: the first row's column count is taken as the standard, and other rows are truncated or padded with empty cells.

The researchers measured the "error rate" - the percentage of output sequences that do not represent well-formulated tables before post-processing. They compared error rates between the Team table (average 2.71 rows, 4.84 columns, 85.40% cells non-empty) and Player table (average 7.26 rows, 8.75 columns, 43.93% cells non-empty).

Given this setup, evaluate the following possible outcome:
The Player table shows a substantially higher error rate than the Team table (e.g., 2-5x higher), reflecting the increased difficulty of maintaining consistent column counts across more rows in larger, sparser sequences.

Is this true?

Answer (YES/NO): YES